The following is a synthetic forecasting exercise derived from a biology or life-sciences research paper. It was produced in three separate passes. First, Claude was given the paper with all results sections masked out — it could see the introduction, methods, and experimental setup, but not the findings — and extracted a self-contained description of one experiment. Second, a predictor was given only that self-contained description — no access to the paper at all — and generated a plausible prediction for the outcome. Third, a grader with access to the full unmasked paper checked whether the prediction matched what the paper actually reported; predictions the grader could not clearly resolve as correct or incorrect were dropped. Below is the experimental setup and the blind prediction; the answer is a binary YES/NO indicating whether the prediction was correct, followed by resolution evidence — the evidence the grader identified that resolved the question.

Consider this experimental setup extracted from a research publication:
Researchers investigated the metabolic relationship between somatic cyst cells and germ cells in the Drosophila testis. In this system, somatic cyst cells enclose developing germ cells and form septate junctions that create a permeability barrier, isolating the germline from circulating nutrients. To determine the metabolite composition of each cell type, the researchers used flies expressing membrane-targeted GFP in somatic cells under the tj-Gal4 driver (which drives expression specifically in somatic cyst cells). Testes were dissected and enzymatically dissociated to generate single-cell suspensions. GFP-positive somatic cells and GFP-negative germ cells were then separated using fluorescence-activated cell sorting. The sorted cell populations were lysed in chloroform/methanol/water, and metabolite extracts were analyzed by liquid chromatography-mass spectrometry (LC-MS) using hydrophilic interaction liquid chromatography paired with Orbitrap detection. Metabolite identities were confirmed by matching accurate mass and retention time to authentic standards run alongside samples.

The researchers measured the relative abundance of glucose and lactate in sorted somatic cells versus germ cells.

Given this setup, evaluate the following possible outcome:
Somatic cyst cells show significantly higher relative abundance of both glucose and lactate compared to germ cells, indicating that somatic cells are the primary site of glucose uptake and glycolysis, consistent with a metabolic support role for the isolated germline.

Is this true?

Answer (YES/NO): YES